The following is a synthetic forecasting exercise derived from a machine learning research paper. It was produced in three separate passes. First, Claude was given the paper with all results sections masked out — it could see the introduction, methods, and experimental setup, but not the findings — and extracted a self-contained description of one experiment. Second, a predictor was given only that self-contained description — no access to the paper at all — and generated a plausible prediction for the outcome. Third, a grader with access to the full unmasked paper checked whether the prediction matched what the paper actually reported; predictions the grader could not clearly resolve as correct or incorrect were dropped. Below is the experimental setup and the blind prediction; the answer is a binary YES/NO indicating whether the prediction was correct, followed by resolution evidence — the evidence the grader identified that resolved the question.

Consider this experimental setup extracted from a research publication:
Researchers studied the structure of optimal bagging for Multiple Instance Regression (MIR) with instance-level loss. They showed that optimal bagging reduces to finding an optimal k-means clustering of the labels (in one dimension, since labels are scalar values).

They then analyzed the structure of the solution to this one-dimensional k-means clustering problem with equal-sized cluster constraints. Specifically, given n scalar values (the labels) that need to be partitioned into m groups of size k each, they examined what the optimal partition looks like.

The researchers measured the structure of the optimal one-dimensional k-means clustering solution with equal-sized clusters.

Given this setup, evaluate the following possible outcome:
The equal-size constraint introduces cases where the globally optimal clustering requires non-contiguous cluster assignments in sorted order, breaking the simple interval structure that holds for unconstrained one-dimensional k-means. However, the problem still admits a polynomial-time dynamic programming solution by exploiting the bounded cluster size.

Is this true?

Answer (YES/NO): NO